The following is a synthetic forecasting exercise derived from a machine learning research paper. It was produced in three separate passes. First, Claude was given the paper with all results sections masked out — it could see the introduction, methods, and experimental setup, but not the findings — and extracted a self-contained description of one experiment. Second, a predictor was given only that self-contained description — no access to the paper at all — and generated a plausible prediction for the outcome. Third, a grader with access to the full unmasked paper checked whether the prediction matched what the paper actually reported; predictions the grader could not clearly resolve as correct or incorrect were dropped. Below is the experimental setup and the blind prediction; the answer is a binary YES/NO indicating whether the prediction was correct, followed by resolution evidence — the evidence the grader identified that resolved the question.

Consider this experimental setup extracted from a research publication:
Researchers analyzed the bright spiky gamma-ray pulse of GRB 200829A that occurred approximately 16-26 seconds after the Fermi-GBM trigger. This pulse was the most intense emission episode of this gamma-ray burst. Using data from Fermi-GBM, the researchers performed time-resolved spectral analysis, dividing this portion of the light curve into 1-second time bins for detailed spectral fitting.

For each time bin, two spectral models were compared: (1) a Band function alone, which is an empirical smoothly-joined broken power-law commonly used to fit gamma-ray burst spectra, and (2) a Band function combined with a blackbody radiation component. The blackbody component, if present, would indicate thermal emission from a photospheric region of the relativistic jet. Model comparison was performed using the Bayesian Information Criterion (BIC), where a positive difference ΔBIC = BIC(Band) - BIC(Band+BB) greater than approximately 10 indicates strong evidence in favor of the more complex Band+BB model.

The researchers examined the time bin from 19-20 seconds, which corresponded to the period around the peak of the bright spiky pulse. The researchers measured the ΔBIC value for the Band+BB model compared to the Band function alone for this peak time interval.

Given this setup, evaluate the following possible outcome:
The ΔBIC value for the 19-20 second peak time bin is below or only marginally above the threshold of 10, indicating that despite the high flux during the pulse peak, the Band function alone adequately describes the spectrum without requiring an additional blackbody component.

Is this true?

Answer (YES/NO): NO